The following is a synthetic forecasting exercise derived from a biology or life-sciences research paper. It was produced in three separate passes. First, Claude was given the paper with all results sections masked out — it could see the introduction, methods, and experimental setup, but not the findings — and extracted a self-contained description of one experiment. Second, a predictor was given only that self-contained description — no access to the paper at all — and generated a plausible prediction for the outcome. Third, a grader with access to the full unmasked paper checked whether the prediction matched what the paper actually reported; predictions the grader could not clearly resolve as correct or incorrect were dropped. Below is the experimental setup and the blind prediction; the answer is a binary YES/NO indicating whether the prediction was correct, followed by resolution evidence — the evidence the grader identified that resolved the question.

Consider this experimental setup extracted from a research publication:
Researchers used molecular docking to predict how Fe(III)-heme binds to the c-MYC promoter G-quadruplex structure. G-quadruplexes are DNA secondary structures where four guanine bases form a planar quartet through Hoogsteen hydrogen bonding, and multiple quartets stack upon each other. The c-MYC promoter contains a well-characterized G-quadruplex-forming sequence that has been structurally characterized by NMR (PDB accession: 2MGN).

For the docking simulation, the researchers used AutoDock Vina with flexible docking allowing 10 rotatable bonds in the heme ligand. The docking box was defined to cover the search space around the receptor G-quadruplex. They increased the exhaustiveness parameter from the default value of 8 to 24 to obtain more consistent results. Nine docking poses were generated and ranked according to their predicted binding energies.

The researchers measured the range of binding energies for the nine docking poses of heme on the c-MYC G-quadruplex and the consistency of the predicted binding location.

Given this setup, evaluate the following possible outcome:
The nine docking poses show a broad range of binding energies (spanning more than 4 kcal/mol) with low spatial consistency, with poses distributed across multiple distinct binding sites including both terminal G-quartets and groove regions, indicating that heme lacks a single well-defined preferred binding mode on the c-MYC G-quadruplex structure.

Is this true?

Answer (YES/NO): NO